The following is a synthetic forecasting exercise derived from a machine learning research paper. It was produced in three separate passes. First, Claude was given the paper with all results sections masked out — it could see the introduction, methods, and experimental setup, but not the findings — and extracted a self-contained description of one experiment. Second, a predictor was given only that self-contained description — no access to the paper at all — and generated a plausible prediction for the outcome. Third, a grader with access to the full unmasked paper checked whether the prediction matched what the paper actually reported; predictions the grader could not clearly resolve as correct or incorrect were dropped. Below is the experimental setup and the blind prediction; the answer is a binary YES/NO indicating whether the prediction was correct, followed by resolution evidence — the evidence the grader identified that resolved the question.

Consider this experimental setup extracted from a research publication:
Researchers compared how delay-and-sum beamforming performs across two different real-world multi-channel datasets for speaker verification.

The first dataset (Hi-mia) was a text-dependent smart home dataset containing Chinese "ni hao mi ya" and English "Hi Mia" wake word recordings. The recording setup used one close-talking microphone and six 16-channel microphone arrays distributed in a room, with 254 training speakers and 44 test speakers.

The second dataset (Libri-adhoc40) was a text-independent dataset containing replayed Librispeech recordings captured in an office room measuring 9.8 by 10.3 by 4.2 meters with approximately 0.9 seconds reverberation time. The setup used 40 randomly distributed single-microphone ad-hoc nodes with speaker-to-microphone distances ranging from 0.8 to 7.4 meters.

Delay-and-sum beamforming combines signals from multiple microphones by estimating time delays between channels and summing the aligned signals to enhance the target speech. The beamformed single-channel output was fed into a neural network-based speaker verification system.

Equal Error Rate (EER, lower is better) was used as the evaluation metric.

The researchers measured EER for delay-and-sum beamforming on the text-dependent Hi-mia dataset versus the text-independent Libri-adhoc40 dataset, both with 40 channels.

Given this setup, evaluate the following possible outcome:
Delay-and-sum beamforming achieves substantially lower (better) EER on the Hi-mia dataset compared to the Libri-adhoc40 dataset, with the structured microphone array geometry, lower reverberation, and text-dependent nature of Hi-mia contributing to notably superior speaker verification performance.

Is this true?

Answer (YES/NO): NO